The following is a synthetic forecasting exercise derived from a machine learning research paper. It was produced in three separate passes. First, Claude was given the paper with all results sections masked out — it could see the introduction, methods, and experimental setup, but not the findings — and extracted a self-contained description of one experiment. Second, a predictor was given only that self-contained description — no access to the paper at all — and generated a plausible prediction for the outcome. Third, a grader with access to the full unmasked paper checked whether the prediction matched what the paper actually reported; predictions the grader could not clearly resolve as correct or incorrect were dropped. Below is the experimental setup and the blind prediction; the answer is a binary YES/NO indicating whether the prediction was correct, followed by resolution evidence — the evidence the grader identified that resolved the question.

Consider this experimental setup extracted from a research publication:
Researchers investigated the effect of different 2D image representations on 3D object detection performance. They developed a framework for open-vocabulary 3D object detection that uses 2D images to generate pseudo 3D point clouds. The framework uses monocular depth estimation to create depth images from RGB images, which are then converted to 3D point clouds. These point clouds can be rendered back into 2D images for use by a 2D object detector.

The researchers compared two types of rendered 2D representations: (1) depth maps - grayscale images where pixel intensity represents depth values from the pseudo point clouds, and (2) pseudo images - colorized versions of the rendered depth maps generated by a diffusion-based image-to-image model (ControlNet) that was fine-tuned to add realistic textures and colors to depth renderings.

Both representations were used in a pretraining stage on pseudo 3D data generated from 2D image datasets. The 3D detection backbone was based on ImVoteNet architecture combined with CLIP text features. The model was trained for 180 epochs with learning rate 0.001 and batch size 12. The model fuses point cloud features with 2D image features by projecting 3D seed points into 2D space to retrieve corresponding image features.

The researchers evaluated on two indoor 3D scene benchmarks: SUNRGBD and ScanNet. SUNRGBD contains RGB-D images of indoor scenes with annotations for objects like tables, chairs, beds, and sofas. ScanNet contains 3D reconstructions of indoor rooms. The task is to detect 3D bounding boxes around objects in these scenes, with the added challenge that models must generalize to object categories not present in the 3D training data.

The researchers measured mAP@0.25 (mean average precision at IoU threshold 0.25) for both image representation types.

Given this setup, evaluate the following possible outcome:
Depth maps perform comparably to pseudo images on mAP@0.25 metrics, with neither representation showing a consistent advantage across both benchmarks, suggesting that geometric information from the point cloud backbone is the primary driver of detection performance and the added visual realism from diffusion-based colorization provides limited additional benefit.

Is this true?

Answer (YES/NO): NO